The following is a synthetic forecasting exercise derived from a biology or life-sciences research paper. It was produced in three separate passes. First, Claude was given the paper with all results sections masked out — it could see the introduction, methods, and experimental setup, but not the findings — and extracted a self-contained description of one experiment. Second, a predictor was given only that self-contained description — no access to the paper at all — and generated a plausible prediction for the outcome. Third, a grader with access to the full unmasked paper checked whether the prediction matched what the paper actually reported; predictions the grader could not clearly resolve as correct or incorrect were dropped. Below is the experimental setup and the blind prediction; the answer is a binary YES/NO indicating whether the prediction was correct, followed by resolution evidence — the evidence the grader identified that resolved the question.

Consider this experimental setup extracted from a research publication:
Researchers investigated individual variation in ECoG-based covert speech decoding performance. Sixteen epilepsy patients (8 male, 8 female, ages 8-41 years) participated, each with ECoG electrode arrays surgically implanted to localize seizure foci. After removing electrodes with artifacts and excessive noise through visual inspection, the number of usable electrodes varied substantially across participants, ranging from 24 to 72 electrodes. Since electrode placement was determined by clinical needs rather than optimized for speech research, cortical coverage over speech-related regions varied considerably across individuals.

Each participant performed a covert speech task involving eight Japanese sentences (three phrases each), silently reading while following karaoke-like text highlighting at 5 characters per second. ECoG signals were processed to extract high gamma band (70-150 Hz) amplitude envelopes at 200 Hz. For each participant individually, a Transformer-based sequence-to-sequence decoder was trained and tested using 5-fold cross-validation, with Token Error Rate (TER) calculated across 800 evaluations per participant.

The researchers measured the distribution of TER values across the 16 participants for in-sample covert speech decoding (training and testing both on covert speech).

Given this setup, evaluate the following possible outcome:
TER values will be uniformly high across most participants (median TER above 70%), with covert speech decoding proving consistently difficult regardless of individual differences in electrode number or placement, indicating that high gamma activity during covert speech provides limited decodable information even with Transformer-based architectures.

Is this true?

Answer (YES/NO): NO